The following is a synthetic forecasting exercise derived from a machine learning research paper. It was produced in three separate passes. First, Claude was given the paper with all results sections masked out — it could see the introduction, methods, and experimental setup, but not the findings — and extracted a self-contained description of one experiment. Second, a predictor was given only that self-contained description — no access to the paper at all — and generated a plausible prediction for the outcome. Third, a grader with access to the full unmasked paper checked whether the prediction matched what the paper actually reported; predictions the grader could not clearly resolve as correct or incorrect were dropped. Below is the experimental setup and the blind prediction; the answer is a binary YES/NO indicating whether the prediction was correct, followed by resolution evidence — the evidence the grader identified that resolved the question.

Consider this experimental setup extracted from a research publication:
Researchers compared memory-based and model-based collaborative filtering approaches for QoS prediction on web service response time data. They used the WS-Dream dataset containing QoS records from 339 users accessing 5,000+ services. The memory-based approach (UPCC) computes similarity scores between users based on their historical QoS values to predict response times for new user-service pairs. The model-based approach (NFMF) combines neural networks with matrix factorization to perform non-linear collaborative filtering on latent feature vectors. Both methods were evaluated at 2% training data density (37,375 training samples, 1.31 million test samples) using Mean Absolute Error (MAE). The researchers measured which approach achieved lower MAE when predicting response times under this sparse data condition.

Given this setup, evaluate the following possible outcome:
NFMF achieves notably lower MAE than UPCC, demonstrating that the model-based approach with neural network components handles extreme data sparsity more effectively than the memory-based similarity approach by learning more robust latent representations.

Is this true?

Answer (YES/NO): YES